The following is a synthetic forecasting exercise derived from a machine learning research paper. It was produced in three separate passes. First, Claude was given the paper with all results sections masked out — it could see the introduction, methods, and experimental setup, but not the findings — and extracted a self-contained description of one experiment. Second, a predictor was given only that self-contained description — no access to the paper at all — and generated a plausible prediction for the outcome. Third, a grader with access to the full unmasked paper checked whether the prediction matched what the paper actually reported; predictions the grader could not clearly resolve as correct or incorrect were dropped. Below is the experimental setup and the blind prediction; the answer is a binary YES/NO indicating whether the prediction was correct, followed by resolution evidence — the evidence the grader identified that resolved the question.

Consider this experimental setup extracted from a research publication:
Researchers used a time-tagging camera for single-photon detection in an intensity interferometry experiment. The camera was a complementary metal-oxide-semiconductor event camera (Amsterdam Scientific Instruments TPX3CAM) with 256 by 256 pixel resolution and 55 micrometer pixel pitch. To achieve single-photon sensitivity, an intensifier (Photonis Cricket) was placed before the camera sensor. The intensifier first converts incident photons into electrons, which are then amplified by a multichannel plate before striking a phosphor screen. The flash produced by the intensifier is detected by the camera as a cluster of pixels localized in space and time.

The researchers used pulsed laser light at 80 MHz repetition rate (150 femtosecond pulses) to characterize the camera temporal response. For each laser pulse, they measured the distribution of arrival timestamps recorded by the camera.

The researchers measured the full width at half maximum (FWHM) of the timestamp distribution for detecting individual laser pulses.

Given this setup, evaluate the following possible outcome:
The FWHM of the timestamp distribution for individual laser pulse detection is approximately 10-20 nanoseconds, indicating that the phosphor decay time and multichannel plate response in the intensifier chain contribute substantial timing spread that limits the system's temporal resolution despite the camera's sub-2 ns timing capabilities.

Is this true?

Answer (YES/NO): NO